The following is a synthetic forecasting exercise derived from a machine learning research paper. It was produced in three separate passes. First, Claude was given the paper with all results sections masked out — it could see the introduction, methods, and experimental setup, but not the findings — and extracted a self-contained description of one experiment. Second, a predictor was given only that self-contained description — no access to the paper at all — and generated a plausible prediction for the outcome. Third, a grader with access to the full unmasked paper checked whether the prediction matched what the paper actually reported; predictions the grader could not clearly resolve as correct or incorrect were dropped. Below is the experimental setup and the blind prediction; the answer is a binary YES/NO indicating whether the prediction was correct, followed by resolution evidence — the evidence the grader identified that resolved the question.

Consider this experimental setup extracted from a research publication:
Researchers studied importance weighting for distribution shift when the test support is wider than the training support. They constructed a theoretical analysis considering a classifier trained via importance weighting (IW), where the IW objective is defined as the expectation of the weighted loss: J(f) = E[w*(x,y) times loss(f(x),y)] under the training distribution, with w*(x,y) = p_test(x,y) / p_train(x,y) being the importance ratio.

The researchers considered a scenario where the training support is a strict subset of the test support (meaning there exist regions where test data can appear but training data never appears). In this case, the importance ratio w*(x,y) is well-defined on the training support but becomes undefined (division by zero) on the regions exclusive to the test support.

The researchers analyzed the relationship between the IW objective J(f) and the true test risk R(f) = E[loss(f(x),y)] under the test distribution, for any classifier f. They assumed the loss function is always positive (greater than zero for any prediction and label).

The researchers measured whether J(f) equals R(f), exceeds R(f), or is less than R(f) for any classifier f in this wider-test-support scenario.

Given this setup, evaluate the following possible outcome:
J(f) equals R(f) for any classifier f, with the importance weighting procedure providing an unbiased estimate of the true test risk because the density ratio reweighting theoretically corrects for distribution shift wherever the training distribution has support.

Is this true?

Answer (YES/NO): NO